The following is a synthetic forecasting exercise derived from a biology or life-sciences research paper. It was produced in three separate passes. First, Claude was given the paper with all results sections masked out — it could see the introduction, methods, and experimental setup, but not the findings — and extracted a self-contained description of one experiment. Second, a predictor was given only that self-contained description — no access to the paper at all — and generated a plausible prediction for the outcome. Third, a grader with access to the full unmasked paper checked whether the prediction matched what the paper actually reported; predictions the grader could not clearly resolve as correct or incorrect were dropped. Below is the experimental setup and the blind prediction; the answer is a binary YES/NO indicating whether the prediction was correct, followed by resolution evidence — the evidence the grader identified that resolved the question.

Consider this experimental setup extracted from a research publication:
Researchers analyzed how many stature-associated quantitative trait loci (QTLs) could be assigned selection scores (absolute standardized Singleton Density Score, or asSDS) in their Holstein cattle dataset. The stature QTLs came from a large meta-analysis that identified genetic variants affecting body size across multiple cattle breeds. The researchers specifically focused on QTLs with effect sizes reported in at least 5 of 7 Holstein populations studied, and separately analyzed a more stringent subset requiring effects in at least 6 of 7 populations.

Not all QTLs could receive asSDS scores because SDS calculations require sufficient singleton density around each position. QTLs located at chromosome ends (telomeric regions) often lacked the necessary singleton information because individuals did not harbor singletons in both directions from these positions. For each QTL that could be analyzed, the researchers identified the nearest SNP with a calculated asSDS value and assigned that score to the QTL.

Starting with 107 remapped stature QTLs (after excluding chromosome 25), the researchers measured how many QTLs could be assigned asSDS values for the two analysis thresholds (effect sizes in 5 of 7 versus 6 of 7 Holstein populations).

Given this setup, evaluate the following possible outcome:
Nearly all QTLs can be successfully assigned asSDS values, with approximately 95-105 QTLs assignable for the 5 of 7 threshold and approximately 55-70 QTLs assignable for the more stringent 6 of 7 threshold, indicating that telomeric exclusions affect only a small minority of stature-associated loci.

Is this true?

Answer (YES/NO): NO